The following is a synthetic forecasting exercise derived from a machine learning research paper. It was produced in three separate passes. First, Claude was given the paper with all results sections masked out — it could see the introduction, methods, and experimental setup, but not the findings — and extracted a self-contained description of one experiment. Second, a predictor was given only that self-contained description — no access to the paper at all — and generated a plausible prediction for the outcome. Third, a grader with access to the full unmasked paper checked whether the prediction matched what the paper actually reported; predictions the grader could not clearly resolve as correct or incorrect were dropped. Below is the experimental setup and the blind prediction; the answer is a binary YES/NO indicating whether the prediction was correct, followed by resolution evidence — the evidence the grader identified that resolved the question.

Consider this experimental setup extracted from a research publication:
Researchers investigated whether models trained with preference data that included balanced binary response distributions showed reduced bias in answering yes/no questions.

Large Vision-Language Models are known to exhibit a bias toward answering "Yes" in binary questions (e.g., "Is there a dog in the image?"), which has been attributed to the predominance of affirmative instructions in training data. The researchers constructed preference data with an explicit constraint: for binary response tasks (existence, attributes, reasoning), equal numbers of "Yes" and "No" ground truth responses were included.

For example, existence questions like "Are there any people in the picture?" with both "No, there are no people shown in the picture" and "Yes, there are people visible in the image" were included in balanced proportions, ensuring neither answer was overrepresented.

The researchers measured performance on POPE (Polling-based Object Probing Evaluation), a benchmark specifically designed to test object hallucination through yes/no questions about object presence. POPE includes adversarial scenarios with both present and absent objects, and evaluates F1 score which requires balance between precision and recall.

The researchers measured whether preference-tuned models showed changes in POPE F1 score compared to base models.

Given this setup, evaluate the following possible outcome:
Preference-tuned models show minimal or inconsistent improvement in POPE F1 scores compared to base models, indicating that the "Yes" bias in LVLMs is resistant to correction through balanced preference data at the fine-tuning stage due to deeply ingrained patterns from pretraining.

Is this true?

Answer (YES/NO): NO